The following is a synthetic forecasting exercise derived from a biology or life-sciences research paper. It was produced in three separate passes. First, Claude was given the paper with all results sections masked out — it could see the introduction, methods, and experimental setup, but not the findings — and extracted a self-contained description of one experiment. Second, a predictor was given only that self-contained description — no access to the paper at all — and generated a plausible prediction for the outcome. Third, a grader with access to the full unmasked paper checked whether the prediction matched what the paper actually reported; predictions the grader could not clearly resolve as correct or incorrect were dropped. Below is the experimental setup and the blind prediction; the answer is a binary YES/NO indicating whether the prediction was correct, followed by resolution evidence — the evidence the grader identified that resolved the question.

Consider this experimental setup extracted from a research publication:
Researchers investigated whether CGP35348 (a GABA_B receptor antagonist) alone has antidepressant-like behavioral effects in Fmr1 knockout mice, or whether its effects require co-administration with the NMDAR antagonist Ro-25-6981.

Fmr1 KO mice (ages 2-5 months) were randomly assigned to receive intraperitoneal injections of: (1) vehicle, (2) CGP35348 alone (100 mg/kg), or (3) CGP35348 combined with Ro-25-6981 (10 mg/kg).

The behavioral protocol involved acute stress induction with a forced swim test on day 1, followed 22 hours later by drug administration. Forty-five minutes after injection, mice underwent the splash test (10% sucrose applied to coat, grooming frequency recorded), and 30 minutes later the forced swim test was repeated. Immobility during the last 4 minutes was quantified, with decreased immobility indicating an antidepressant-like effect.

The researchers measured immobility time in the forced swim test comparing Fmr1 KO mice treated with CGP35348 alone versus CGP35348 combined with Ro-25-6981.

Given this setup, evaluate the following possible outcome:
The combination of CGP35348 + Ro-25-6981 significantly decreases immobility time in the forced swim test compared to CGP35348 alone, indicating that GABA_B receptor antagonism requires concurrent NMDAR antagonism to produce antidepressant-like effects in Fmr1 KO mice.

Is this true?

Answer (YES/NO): YES